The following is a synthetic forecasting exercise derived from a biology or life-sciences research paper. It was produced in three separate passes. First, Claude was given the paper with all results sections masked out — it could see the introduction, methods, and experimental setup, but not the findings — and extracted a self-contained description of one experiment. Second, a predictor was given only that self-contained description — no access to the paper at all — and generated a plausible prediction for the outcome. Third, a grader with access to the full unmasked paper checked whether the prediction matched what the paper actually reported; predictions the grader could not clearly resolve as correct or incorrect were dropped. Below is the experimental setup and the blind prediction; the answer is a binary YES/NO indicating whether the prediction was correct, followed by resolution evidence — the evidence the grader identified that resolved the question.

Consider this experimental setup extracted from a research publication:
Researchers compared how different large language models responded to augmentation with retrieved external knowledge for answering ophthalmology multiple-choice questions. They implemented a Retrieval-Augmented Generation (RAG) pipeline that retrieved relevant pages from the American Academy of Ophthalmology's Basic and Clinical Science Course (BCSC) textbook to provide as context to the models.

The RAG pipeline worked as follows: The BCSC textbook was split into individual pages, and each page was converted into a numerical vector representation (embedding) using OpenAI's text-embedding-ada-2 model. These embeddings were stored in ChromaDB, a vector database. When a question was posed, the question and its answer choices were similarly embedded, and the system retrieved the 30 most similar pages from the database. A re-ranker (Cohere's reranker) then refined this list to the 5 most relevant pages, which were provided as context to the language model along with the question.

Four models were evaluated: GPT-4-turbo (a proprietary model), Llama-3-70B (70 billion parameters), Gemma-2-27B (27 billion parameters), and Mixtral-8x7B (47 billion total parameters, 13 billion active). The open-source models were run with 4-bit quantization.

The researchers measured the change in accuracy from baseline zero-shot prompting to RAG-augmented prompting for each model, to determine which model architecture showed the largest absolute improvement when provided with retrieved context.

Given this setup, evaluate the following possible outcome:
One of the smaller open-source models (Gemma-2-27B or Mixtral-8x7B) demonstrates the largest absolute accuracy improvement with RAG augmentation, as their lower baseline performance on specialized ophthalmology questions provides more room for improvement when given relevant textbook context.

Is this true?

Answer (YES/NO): NO